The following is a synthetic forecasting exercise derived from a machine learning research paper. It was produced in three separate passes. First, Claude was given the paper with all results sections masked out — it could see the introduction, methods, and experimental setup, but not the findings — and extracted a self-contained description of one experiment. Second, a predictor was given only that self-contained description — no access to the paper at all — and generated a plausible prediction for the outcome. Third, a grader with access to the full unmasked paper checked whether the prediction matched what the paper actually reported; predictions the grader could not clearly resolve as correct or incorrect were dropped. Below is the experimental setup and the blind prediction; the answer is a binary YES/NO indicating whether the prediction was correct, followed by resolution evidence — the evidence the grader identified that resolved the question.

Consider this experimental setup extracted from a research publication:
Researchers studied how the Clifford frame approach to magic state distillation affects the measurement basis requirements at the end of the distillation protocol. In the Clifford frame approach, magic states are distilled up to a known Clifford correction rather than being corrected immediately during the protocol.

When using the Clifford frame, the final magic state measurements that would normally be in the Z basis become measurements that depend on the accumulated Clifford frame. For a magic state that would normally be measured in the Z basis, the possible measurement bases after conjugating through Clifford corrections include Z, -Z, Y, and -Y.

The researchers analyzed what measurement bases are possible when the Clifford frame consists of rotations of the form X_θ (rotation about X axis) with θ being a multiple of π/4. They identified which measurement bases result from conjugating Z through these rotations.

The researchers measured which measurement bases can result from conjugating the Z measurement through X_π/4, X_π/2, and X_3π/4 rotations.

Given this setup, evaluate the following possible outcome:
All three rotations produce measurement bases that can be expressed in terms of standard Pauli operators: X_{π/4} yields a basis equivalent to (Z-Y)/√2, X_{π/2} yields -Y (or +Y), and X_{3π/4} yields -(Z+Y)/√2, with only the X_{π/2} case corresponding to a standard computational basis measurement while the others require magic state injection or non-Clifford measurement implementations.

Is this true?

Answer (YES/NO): NO